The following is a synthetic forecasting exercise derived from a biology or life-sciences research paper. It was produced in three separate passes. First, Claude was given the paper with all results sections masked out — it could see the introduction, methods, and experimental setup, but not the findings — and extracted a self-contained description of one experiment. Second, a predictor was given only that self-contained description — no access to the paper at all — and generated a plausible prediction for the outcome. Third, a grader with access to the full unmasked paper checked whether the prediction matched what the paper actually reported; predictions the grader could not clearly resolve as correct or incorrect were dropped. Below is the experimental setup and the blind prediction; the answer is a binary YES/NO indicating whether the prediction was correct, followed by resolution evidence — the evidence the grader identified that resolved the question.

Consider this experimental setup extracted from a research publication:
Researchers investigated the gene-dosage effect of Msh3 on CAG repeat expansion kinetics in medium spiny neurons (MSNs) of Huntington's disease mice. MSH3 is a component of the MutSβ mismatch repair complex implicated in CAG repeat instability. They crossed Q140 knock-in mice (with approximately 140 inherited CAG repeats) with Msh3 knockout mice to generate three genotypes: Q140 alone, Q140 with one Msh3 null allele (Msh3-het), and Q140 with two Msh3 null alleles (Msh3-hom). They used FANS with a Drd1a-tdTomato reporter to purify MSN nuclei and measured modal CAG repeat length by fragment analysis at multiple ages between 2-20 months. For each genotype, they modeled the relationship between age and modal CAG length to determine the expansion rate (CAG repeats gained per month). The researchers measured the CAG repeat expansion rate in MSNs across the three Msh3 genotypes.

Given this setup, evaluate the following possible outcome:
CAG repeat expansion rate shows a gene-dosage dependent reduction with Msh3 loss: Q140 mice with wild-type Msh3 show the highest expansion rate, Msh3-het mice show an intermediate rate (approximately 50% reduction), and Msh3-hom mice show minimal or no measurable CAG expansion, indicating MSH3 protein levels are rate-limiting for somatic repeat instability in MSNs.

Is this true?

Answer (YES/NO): NO